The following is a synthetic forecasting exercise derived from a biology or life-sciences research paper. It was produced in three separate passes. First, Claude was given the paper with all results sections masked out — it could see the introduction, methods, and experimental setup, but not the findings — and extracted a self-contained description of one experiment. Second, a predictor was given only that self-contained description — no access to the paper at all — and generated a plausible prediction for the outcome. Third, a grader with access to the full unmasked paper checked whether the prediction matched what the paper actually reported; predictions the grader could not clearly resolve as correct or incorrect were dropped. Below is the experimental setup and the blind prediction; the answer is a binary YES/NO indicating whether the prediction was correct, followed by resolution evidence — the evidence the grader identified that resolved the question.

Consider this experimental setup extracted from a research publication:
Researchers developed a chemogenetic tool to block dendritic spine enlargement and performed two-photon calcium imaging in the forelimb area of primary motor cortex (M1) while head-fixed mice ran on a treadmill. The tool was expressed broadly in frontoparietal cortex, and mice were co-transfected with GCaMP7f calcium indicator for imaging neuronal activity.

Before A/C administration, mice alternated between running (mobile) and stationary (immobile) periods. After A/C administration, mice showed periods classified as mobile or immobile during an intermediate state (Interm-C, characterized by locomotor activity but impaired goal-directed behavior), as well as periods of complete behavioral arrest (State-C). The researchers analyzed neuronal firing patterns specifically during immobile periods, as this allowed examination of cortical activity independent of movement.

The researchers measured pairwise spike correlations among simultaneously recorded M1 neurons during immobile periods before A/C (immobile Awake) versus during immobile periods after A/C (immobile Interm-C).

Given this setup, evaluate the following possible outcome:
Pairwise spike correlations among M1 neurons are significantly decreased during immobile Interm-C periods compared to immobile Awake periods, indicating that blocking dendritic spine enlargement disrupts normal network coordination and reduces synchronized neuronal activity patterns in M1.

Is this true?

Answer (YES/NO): YES